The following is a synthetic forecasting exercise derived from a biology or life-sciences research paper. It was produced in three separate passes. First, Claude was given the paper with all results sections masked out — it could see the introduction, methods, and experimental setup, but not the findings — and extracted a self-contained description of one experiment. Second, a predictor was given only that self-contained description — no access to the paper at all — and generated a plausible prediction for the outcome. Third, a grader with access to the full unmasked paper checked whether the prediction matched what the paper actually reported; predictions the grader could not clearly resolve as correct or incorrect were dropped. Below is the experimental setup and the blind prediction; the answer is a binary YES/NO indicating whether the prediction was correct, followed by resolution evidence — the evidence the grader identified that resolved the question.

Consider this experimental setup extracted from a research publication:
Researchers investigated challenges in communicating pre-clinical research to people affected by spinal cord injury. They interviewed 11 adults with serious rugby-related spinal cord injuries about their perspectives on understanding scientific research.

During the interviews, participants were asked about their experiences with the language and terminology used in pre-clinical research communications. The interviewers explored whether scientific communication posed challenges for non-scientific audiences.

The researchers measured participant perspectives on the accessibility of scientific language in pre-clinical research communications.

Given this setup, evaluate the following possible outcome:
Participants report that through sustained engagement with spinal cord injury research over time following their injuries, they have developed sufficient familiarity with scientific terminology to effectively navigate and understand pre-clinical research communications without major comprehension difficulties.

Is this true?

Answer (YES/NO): NO